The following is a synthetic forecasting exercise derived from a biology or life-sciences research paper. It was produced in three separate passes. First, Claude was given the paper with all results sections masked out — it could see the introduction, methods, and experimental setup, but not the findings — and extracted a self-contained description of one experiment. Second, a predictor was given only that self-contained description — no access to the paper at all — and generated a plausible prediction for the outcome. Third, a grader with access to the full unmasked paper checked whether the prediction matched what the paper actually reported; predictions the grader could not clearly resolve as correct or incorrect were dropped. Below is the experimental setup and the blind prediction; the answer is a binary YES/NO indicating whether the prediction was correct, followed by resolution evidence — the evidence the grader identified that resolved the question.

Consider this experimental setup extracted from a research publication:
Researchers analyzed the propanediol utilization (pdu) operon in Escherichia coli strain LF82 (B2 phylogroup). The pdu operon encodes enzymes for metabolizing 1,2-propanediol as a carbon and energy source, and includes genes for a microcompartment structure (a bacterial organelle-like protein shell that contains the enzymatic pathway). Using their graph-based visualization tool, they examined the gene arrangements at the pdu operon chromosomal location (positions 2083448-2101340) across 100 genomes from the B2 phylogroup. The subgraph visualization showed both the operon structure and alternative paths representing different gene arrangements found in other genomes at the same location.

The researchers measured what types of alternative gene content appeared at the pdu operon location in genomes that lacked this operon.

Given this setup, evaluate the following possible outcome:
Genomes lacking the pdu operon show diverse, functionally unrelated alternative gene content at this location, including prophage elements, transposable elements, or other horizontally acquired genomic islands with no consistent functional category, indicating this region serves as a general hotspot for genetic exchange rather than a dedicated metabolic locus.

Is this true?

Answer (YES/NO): NO